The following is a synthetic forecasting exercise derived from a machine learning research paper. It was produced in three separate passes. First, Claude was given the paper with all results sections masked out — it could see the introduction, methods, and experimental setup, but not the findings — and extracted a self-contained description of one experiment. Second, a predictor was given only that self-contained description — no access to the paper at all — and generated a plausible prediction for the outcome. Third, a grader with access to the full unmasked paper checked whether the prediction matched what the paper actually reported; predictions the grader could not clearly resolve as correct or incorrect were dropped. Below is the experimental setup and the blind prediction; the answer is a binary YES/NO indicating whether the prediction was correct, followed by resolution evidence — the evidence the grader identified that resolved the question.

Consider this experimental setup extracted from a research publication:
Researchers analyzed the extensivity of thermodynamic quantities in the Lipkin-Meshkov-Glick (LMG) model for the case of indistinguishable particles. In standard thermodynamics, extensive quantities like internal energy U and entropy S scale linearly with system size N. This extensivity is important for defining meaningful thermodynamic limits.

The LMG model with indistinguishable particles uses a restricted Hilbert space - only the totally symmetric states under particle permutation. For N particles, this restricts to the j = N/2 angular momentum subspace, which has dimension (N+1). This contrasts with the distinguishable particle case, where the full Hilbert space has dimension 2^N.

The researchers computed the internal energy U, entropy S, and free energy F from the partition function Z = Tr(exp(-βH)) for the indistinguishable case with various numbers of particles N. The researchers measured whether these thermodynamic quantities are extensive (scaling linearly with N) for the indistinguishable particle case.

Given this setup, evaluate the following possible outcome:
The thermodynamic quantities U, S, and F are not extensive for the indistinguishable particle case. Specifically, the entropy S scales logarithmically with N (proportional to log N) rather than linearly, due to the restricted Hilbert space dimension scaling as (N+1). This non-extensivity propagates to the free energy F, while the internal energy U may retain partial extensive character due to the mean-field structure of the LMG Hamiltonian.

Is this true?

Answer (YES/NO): NO